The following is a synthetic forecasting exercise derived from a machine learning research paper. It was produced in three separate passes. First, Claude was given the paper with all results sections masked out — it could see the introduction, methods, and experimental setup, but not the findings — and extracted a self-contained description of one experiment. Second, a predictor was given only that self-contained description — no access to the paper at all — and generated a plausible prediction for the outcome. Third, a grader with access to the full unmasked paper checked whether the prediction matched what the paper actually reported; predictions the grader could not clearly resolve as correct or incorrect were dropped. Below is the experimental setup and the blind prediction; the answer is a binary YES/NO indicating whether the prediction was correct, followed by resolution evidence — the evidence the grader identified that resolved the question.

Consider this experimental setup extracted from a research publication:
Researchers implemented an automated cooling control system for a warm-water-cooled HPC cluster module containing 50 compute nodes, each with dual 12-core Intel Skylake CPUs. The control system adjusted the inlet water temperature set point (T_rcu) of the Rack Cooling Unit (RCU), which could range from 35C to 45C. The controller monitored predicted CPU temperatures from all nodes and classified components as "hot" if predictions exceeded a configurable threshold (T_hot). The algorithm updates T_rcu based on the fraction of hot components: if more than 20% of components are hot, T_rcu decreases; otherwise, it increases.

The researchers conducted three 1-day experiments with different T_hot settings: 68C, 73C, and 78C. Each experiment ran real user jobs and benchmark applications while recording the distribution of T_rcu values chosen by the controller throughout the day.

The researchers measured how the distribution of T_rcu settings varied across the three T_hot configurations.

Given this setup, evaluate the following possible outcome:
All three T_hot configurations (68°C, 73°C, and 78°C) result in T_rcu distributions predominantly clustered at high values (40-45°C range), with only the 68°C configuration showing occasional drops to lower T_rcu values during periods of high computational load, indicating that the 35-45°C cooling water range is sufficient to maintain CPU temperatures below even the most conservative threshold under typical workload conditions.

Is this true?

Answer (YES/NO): NO